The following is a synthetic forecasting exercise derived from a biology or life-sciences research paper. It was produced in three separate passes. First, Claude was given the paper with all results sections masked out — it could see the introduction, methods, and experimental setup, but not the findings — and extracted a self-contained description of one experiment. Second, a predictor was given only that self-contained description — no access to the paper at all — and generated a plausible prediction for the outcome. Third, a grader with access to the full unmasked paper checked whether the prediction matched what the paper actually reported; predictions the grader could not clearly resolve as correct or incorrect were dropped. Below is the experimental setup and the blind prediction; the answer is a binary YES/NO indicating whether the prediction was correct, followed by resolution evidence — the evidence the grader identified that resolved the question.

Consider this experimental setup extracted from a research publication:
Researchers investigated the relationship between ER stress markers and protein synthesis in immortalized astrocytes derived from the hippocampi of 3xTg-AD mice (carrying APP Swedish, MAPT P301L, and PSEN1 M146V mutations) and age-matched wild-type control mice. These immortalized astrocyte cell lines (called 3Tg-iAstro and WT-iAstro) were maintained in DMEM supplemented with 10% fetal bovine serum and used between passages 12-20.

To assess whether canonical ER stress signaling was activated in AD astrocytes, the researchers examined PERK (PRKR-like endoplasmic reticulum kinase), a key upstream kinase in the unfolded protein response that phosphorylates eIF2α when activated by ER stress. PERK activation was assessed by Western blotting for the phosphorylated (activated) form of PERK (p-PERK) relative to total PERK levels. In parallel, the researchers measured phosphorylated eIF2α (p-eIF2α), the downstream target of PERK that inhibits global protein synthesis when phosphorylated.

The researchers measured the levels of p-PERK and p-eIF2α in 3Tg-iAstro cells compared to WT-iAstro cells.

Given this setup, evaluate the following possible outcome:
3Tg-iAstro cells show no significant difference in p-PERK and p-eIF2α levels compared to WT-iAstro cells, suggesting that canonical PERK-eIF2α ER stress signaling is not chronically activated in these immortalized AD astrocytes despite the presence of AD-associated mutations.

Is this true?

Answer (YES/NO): NO